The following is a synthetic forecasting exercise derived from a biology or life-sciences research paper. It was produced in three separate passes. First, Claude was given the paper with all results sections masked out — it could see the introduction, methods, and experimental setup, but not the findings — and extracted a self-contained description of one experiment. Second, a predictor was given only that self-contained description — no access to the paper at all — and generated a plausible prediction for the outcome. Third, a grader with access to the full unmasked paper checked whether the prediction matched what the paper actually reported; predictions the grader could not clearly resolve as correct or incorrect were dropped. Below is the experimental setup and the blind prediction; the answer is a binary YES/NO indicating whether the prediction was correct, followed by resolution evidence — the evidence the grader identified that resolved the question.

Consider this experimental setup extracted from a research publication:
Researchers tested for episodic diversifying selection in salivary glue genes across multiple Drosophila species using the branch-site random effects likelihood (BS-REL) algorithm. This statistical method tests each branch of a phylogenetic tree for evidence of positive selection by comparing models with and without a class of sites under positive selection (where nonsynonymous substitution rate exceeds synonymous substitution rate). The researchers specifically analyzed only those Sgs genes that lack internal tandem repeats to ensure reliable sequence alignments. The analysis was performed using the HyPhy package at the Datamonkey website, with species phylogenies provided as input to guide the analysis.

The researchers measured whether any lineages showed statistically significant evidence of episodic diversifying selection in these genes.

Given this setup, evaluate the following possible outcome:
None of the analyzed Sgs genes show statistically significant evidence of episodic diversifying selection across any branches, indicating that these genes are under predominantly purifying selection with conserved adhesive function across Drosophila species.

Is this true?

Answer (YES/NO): NO